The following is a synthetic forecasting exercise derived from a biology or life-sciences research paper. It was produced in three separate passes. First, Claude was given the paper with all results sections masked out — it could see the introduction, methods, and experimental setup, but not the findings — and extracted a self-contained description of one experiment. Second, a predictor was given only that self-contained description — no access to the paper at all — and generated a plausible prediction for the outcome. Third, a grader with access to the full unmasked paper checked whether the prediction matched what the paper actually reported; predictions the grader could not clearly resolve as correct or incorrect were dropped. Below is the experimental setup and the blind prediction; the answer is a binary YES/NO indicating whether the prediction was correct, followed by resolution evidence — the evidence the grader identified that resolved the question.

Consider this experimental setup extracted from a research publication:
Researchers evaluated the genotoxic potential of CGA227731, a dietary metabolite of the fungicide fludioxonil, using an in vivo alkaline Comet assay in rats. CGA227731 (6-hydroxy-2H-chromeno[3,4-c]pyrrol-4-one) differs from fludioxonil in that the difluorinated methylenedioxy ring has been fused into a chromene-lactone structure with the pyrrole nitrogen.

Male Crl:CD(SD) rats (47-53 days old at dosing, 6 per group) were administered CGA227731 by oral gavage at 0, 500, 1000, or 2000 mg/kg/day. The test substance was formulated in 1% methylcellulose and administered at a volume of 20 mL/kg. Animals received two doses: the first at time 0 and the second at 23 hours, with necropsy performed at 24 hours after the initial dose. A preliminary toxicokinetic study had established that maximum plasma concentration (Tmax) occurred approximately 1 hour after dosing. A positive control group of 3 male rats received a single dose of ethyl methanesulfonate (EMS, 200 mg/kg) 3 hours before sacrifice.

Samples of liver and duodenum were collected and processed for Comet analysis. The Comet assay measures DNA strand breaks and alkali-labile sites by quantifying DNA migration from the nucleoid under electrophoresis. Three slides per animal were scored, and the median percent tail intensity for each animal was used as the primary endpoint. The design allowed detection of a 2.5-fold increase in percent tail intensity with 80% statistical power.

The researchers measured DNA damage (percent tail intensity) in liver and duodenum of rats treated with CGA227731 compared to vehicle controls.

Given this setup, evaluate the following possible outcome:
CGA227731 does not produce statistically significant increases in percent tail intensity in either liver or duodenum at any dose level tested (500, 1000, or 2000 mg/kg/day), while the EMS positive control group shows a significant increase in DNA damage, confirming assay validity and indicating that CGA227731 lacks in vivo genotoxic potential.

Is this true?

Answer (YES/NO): NO